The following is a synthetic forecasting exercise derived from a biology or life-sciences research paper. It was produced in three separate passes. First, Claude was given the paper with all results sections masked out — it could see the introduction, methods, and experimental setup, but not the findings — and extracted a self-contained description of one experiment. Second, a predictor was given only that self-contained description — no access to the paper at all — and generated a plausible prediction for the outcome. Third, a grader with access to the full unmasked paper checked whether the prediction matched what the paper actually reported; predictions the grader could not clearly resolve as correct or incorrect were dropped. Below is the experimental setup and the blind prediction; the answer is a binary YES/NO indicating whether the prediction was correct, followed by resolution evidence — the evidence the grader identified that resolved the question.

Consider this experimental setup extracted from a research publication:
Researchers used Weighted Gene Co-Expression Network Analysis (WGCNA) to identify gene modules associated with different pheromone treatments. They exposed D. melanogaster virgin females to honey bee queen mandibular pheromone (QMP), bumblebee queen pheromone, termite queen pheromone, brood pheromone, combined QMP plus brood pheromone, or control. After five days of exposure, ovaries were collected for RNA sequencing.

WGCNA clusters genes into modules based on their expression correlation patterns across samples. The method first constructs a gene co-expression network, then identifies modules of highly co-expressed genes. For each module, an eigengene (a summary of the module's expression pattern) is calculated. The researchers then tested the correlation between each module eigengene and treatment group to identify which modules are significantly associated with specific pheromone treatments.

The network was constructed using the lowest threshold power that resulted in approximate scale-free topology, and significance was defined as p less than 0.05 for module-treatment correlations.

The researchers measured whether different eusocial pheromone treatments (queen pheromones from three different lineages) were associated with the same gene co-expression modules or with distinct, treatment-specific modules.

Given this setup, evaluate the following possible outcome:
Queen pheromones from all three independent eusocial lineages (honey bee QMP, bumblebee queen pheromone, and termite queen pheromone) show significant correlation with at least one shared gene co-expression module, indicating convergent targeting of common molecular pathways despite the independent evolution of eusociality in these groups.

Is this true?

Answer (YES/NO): NO